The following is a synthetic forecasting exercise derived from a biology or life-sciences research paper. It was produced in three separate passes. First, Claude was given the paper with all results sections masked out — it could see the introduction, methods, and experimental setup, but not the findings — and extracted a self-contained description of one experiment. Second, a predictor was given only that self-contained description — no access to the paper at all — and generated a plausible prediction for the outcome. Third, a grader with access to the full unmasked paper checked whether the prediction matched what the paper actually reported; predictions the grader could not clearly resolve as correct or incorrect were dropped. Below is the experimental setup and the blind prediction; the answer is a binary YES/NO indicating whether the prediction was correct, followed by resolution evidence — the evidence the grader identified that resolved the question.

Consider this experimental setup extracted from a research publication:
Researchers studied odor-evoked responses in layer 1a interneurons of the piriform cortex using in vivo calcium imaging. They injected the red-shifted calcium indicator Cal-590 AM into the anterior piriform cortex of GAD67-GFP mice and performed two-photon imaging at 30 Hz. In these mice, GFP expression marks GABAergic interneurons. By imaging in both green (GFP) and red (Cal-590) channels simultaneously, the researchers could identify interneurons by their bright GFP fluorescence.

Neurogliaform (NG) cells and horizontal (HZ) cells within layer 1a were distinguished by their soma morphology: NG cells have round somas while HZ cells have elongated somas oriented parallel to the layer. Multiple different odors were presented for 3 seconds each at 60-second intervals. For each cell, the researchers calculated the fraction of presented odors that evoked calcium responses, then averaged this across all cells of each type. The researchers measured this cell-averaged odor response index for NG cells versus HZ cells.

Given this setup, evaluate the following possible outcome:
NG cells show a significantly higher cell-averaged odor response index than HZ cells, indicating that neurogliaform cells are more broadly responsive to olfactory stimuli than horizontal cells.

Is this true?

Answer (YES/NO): NO